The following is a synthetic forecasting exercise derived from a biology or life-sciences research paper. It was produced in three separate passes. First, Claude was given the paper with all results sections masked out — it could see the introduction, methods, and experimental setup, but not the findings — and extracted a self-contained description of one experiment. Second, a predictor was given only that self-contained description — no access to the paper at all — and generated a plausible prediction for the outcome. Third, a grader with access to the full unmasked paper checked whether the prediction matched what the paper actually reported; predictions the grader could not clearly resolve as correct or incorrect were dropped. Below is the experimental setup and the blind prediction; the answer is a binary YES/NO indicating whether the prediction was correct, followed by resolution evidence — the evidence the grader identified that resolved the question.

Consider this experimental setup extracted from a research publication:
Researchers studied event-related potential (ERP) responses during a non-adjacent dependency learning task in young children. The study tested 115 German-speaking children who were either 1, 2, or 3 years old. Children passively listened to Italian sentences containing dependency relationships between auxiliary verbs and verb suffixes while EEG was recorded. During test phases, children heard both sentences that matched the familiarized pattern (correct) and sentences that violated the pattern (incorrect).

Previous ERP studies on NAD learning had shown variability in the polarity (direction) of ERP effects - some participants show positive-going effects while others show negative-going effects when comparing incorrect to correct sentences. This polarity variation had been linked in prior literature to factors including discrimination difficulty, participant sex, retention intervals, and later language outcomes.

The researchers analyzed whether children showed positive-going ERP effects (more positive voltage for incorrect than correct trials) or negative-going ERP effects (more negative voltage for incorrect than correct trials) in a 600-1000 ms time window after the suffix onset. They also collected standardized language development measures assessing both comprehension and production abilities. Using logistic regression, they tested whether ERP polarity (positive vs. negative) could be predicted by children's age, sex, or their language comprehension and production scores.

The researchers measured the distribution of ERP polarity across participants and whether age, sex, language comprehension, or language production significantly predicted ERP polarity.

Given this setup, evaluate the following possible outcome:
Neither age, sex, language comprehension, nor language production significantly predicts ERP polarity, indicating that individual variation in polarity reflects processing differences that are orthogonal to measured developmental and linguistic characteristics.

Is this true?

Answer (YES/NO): YES